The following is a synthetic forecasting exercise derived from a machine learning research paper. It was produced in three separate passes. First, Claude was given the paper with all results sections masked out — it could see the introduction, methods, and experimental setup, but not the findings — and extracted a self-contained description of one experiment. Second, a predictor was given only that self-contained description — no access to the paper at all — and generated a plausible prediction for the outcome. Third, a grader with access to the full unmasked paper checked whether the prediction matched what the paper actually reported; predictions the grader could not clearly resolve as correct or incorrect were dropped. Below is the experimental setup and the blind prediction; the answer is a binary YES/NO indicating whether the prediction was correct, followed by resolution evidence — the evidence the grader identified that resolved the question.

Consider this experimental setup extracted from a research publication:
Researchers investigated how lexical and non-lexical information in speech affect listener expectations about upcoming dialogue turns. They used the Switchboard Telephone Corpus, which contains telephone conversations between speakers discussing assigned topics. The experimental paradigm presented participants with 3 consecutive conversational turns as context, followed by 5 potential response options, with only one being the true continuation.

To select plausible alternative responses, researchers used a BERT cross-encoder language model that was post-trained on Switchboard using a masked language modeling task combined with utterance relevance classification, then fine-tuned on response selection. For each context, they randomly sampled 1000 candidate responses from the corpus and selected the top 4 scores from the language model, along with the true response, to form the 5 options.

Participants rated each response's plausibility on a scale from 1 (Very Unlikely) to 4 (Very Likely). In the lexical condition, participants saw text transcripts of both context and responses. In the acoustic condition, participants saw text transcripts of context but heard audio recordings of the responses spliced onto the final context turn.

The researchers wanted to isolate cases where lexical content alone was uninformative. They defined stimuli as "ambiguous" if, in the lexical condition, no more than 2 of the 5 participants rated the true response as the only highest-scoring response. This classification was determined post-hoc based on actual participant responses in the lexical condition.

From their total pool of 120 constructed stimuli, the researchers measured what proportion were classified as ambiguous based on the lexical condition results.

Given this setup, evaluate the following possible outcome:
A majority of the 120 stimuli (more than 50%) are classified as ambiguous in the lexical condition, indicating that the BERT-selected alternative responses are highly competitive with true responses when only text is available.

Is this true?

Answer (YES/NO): YES